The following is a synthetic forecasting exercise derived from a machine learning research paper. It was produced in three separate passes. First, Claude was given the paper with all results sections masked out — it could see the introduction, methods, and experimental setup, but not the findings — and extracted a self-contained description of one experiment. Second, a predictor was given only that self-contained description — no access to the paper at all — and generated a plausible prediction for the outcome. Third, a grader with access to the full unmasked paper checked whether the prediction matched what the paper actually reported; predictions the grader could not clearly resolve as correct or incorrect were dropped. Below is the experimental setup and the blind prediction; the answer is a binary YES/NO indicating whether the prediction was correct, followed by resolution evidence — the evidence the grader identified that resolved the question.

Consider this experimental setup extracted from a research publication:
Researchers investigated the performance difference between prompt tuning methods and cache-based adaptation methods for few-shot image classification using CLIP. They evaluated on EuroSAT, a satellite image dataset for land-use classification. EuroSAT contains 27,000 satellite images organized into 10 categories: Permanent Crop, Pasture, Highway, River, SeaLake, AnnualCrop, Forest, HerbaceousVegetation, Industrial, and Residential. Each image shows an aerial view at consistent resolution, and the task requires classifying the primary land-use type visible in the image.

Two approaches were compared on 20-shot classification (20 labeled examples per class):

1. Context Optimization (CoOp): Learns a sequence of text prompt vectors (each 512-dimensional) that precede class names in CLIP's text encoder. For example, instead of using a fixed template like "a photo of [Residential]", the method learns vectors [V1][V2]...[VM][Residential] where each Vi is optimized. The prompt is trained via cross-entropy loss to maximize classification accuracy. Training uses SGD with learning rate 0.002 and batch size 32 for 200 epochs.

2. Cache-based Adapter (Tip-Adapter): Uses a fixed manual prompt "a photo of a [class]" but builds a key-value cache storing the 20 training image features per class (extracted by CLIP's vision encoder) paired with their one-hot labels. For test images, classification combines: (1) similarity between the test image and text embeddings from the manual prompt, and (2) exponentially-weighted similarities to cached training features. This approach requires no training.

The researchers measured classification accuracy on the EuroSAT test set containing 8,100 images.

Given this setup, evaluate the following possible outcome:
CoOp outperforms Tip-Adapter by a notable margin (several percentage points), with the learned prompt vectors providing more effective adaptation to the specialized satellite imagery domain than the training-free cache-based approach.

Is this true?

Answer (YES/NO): YES